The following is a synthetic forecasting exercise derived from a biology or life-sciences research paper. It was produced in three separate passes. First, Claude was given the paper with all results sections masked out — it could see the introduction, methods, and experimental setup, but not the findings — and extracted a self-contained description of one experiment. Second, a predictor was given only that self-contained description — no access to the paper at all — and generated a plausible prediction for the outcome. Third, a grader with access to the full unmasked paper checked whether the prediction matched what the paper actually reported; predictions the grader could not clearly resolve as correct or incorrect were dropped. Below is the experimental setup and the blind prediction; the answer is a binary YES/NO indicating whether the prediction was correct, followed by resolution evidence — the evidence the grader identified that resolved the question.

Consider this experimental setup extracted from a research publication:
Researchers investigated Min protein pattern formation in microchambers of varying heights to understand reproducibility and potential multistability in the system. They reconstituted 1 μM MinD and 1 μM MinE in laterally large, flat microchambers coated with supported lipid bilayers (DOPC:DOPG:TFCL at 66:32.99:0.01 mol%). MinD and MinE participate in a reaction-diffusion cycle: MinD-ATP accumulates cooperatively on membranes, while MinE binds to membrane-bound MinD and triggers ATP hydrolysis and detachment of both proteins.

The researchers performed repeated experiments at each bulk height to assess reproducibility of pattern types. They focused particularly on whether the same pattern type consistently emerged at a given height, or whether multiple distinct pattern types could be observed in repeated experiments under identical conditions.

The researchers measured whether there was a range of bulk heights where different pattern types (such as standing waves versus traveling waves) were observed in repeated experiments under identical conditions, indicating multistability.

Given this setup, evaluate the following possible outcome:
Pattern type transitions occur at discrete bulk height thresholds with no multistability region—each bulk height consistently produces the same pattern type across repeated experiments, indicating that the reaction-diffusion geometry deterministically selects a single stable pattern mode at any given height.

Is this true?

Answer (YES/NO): NO